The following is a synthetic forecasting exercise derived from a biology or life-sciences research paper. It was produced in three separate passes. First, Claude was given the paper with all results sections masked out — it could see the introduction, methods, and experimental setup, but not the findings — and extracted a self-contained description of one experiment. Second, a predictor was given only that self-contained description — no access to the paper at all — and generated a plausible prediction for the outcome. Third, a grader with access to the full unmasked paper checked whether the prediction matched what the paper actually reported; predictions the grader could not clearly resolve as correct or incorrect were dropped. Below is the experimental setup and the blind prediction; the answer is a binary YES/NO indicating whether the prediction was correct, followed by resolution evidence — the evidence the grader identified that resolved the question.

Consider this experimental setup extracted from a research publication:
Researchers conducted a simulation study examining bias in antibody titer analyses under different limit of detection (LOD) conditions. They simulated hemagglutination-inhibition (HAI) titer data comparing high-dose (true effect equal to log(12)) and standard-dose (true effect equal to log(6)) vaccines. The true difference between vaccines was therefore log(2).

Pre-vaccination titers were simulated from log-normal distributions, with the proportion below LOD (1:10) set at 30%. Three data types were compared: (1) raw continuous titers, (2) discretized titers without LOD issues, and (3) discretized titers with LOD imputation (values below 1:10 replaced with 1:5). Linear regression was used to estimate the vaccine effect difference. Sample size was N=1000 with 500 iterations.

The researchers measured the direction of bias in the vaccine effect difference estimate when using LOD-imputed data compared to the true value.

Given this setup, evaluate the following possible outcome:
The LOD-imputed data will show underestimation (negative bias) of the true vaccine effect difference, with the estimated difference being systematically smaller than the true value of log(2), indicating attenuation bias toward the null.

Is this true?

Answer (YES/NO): YES